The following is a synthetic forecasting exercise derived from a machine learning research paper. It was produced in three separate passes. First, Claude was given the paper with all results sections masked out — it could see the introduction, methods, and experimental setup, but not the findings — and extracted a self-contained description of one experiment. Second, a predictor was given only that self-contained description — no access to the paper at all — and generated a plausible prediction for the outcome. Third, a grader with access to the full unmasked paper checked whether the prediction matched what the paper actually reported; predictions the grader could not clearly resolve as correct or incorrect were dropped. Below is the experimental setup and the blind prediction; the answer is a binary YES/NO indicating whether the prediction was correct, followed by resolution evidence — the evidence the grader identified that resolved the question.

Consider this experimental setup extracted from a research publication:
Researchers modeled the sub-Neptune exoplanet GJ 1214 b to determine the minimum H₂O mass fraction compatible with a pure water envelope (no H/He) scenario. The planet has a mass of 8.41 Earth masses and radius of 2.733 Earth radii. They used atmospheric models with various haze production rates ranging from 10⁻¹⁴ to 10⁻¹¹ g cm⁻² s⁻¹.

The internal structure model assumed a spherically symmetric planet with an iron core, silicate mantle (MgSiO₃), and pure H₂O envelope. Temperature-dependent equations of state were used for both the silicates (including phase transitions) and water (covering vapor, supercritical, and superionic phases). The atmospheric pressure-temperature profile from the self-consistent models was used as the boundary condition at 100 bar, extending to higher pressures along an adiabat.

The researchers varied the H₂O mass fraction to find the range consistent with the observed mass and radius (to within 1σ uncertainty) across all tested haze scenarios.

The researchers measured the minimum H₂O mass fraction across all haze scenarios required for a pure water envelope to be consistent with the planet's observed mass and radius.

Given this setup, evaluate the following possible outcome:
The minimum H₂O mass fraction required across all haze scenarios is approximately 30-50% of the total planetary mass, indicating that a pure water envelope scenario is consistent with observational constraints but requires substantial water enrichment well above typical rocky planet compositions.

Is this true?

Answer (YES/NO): NO